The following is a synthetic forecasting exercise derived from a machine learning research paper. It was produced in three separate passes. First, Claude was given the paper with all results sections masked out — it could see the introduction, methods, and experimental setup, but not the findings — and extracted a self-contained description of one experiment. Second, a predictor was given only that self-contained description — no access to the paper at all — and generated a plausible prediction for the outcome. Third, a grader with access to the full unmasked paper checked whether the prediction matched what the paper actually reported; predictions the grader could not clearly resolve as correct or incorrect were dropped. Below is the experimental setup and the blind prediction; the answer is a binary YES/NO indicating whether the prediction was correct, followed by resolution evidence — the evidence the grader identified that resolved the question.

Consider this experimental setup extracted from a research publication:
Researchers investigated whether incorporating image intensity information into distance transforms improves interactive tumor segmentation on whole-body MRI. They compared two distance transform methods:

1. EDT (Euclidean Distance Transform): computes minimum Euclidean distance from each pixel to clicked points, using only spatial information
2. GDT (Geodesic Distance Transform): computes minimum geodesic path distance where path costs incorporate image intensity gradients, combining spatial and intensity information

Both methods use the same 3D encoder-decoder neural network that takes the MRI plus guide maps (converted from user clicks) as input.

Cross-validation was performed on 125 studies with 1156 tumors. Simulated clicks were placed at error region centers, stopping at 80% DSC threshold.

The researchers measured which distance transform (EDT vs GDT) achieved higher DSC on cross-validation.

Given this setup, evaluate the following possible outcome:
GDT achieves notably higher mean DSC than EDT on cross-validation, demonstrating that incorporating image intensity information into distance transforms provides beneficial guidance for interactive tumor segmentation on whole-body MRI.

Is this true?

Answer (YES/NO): YES